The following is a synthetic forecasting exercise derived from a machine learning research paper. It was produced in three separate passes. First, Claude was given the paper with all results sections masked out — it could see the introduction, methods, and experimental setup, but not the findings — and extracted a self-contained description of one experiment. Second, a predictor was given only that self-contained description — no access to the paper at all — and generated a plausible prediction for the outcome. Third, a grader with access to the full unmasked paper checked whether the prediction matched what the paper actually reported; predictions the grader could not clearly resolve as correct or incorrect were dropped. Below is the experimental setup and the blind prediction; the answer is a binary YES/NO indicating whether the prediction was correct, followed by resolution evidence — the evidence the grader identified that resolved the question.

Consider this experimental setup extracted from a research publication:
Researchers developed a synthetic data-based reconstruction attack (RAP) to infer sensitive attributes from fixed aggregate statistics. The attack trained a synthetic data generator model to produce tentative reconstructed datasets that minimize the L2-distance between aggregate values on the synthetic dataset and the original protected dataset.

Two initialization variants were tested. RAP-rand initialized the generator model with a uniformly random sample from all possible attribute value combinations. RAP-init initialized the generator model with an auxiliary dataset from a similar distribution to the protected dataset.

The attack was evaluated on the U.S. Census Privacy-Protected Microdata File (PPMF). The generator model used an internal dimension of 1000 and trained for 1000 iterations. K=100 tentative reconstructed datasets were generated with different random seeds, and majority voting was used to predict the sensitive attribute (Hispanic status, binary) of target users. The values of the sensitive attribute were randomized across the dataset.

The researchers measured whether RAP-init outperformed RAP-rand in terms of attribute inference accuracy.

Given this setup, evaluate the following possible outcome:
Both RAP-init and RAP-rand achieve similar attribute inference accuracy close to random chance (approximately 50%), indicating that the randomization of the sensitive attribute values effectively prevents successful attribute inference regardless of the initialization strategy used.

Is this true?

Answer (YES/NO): NO